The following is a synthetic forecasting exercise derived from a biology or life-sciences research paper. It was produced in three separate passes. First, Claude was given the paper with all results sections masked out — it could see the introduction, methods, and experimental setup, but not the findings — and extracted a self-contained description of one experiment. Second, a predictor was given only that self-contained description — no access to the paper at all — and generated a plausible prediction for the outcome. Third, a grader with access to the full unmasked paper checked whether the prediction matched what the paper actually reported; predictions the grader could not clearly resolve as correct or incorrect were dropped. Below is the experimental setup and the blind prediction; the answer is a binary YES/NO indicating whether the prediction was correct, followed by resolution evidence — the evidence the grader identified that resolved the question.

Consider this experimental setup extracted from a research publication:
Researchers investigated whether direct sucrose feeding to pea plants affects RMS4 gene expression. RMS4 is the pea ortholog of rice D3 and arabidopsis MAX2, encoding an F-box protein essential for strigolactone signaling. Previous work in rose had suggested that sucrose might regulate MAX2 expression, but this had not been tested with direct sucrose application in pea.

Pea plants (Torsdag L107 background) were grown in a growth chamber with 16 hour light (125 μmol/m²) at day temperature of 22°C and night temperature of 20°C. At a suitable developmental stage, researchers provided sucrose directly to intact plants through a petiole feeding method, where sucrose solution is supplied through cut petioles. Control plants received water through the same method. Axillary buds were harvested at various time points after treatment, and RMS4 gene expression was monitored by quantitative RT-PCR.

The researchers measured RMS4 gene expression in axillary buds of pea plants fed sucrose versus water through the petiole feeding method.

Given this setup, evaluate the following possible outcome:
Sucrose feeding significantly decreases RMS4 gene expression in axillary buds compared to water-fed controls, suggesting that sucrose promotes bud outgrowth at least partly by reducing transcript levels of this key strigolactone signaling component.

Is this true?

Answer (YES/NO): YES